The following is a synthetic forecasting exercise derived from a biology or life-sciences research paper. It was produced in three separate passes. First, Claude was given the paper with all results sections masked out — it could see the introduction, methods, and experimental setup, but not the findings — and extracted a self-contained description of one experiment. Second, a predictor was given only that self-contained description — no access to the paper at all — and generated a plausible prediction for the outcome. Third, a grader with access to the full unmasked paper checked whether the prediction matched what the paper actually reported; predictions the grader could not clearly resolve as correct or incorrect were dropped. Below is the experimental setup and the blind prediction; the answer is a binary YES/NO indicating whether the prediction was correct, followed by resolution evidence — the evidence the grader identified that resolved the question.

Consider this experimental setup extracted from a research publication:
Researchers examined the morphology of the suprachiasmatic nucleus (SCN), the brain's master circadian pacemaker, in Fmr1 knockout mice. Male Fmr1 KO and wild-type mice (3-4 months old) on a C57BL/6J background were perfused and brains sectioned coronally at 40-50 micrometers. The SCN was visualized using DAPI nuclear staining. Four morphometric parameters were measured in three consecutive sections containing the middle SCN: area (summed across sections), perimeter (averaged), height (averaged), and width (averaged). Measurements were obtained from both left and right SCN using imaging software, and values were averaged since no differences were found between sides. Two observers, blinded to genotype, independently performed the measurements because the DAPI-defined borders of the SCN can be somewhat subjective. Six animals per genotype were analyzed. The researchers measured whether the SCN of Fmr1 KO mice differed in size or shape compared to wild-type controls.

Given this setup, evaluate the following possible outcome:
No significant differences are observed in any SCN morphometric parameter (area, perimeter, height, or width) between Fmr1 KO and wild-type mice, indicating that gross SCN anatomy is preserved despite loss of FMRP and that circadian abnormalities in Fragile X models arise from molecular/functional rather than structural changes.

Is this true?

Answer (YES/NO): YES